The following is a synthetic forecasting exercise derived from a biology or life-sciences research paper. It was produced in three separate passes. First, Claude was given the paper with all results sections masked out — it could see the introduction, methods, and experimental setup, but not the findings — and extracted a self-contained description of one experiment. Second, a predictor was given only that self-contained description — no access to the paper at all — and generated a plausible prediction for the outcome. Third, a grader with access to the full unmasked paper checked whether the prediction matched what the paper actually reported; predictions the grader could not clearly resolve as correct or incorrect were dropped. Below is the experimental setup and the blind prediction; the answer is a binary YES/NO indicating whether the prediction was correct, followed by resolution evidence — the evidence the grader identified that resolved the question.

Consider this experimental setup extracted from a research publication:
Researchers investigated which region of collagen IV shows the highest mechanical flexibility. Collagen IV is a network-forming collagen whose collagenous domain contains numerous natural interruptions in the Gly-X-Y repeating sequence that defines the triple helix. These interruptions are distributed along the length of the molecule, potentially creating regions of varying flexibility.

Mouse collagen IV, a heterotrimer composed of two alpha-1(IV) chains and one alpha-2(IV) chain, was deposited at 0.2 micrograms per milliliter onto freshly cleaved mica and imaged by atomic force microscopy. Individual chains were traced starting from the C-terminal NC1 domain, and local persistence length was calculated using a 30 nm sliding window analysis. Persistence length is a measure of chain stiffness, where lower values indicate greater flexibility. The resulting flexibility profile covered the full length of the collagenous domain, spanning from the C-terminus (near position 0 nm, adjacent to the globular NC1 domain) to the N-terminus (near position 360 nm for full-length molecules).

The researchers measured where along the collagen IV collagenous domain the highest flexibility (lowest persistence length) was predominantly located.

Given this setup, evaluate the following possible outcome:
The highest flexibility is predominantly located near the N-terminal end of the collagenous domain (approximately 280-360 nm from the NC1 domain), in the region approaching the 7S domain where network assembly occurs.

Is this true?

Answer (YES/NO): YES